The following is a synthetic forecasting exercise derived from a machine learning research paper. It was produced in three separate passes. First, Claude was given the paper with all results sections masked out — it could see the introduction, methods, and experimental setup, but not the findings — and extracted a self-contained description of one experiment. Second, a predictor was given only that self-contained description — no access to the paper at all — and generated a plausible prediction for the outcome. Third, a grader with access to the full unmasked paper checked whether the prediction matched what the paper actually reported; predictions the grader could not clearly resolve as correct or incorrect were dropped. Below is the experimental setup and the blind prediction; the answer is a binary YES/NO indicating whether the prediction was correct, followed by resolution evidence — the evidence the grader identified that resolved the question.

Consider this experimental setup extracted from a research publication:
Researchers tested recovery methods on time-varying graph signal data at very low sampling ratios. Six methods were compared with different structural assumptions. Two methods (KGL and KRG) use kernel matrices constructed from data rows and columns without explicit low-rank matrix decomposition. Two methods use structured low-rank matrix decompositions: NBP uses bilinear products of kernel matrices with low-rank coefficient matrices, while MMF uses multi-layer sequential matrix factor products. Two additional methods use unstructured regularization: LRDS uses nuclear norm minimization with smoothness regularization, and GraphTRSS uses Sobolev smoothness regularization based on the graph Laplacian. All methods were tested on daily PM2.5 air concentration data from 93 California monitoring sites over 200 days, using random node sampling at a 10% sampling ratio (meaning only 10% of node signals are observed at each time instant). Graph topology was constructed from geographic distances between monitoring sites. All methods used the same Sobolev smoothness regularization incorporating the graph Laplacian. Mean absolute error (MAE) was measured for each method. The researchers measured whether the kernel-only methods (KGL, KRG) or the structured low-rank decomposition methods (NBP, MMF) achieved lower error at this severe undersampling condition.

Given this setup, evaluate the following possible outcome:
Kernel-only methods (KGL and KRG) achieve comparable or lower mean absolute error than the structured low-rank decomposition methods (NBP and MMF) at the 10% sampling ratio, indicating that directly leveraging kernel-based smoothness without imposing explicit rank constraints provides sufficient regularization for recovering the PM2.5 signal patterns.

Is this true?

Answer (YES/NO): NO